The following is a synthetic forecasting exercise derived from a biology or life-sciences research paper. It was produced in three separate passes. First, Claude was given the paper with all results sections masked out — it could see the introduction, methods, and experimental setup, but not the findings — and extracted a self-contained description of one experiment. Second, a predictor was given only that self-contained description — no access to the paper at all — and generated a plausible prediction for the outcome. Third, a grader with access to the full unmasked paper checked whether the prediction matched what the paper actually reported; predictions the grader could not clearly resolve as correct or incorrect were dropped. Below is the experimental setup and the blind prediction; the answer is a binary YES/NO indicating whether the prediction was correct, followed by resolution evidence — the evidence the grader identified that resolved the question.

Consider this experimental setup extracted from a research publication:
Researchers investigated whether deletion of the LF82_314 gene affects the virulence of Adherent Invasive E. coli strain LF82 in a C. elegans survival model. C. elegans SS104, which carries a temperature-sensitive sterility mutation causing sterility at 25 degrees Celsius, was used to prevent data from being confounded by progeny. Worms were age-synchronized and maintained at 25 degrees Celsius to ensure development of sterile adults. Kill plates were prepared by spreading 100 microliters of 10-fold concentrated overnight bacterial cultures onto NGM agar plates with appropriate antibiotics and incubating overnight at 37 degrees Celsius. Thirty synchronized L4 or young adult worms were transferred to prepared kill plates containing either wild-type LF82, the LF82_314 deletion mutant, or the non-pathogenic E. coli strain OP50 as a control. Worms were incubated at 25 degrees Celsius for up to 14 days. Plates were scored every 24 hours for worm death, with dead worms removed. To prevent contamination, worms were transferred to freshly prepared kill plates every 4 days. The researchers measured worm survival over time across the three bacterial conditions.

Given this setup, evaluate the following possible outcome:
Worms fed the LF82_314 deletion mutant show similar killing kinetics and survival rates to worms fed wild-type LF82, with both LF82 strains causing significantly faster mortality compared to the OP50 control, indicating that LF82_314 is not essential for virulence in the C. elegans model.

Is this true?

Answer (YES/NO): YES